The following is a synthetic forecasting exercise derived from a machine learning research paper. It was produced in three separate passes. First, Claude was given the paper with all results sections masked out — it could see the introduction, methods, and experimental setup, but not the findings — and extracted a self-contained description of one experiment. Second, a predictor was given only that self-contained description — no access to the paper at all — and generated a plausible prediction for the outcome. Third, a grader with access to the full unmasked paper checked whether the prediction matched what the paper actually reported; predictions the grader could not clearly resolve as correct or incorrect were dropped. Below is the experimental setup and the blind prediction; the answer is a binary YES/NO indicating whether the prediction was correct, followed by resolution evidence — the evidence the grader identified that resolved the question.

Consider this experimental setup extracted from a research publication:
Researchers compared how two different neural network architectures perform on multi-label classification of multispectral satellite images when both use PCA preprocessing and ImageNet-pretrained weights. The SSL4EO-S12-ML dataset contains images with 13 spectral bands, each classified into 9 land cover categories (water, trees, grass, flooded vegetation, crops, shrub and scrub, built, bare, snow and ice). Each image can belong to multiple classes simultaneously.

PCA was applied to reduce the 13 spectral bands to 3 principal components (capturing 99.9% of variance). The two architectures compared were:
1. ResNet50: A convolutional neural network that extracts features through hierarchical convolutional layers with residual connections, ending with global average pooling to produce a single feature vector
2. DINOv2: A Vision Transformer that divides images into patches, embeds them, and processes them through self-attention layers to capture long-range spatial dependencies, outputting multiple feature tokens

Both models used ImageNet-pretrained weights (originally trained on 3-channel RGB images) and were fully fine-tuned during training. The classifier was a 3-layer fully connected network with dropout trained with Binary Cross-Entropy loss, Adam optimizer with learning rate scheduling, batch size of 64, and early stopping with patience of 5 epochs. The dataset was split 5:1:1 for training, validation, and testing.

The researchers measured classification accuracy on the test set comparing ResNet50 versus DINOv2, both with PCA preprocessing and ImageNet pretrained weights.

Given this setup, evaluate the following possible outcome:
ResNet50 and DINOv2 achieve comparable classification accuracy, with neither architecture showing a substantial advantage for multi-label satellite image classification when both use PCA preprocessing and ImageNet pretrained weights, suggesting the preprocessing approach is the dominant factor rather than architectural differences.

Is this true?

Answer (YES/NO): NO